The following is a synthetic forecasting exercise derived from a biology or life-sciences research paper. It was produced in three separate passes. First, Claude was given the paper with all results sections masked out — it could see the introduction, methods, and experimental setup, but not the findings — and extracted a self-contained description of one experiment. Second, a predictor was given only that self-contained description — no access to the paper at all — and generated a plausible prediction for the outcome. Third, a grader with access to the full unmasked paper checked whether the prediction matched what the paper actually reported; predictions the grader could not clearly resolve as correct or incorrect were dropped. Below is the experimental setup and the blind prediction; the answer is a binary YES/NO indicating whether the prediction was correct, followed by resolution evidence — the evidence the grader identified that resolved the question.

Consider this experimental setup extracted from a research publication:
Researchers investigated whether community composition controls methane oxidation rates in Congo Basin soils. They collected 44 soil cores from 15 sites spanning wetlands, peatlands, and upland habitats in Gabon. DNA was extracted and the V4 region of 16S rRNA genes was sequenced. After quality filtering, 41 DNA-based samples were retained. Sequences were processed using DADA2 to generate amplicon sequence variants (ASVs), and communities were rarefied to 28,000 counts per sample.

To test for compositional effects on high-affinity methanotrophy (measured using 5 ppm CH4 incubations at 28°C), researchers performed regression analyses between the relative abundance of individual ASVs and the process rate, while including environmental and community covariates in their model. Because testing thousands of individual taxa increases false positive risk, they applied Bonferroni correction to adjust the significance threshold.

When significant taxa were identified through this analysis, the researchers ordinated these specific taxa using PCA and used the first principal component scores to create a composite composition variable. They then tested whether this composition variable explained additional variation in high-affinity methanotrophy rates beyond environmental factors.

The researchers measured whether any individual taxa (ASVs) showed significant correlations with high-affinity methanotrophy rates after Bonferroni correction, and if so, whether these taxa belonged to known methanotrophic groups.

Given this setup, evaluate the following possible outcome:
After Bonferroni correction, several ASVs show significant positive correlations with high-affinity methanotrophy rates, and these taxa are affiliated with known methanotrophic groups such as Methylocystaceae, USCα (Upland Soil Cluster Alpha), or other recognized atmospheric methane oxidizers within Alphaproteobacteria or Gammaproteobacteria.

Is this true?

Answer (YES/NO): NO